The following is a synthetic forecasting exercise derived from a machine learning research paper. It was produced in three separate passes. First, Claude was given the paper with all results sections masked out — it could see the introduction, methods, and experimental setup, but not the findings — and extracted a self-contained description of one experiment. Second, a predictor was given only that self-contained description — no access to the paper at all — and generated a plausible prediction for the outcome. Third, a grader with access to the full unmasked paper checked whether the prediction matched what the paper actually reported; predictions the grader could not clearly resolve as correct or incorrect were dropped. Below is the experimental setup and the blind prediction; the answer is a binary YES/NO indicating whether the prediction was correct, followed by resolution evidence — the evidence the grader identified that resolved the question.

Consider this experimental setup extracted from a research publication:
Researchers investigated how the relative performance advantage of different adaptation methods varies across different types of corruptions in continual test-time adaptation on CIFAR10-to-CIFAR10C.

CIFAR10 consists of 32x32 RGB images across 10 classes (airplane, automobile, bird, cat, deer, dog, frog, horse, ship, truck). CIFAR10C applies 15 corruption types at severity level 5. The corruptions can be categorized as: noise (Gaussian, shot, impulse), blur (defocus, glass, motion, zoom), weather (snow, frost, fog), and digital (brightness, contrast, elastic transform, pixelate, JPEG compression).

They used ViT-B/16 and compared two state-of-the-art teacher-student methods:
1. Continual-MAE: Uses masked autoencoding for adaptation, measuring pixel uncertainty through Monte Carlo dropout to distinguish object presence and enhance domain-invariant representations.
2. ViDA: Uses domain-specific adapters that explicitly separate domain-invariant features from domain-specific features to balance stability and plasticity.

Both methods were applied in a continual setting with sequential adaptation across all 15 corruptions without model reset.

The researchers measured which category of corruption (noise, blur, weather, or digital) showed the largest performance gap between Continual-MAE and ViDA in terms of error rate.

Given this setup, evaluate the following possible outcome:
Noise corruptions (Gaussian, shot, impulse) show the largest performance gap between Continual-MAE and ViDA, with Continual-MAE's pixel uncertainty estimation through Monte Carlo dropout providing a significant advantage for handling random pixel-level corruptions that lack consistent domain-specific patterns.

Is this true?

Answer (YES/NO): YES